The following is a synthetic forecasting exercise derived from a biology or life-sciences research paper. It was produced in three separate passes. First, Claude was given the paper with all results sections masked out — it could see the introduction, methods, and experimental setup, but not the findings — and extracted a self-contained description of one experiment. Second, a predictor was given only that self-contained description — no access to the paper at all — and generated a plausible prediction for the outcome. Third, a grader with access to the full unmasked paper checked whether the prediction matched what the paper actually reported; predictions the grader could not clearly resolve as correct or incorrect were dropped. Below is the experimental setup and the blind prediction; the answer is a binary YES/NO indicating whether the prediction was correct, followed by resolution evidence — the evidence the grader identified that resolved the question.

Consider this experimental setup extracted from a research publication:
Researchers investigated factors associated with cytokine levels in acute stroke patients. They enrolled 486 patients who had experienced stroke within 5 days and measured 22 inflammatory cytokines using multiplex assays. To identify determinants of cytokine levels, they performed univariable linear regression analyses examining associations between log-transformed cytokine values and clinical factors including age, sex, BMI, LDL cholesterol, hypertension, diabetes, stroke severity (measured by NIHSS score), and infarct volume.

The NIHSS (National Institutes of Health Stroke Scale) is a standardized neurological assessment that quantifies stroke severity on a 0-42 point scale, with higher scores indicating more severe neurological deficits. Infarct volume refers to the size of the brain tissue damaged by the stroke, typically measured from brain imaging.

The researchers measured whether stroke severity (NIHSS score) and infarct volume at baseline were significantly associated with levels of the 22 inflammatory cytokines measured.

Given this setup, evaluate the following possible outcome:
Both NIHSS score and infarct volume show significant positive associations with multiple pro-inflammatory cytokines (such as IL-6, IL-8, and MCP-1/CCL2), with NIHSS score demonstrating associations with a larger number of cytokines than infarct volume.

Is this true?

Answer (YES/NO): NO